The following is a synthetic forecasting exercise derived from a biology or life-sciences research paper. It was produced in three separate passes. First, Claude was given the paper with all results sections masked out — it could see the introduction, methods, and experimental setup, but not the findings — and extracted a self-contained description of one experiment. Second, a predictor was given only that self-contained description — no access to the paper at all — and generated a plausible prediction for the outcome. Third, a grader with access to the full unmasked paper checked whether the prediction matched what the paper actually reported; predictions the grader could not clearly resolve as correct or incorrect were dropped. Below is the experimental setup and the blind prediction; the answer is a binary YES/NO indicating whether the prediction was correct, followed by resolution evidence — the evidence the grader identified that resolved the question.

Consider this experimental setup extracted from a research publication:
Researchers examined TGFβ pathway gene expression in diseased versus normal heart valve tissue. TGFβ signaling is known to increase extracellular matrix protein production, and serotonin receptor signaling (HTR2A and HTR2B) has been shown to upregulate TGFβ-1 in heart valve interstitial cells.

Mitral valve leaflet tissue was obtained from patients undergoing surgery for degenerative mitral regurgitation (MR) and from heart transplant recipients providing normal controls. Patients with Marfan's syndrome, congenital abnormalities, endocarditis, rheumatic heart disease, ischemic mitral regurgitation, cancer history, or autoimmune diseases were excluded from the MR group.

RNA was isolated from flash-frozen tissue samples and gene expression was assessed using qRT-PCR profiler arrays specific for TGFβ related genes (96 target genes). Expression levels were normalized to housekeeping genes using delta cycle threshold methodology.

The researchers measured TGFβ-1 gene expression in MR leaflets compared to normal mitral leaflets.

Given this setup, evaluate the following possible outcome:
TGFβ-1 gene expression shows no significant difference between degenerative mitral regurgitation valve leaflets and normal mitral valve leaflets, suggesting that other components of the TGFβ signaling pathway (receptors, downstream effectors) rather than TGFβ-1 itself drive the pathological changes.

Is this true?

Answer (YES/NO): YES